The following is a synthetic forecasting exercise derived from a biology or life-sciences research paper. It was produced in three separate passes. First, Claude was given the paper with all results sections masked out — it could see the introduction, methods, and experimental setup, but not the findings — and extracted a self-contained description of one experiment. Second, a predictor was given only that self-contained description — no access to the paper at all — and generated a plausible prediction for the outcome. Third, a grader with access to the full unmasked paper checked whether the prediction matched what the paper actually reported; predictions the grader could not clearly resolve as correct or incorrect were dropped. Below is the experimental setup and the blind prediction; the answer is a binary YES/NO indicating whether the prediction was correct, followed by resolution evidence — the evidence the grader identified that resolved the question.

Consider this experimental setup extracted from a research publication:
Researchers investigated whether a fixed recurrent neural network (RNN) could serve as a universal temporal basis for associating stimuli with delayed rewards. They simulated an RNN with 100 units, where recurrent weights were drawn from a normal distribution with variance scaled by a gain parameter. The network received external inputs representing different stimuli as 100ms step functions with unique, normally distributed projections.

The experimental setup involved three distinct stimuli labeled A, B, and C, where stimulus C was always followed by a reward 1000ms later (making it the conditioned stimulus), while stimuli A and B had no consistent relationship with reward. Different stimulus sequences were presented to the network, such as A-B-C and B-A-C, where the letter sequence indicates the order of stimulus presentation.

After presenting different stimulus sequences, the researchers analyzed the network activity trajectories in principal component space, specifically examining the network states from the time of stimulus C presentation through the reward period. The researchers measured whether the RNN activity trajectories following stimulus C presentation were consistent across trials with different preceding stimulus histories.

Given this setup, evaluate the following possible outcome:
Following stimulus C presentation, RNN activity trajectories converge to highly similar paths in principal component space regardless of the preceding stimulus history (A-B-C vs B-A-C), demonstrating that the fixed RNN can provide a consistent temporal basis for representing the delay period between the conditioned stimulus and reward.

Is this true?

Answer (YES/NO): NO